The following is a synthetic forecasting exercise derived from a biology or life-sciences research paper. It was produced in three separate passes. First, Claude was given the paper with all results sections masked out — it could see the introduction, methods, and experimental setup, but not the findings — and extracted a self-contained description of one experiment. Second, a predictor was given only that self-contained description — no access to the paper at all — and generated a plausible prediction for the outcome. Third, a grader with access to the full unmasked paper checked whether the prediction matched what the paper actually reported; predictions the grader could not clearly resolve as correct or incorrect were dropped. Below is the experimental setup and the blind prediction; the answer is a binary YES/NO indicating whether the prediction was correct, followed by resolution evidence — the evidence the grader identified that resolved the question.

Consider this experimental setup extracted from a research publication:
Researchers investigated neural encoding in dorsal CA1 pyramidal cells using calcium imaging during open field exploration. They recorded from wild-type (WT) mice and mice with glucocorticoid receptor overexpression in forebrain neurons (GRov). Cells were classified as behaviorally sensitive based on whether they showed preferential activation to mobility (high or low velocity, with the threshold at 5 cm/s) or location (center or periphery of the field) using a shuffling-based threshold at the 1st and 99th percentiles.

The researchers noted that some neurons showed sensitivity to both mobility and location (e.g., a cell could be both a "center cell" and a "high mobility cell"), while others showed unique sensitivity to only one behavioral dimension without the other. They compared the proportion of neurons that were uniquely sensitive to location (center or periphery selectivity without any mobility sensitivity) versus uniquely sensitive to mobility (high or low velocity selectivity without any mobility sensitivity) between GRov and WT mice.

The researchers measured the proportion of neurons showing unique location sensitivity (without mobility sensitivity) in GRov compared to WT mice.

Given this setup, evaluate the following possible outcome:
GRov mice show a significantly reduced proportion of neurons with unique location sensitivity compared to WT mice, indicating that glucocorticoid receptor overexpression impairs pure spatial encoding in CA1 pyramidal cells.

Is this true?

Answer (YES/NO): NO